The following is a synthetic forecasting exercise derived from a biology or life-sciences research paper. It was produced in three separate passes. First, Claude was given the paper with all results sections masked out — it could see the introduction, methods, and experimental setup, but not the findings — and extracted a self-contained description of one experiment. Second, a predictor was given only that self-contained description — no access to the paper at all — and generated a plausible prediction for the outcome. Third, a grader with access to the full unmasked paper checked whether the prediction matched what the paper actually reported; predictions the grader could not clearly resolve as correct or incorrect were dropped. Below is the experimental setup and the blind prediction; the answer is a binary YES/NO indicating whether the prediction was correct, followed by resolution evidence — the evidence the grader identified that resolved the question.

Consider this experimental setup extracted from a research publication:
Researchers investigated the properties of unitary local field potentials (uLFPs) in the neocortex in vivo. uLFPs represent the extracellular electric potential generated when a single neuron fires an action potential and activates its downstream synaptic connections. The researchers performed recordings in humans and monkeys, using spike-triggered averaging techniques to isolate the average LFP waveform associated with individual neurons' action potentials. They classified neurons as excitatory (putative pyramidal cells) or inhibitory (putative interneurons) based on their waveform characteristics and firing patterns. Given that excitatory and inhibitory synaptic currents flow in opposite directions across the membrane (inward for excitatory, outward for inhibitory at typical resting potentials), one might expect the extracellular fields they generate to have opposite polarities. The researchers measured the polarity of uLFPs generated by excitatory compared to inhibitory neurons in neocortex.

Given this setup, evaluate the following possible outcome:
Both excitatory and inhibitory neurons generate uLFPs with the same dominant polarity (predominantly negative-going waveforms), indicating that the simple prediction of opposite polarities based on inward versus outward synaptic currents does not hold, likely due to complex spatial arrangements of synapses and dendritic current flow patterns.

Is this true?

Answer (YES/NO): YES